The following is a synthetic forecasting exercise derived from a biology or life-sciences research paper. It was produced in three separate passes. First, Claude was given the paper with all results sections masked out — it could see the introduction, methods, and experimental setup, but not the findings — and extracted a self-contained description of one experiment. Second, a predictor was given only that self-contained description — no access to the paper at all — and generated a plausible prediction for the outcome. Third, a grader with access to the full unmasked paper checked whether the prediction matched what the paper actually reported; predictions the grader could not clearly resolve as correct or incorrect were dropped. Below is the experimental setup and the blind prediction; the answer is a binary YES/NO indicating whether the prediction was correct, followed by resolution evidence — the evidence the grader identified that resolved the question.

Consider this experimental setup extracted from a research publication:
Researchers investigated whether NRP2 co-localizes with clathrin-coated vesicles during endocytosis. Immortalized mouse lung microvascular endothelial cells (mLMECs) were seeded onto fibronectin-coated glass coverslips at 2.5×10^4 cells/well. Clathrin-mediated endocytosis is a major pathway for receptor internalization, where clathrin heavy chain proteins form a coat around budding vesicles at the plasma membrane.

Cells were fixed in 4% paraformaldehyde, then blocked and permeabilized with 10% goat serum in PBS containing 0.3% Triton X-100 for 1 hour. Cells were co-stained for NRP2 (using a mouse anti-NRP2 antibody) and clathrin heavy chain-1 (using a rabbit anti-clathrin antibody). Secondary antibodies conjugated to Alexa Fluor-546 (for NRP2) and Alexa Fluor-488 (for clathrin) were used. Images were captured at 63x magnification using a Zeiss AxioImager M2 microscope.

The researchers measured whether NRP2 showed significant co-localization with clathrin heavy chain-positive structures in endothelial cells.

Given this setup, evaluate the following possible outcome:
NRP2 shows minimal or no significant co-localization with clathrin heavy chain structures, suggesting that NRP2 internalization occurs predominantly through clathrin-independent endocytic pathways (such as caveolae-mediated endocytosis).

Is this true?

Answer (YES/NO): NO